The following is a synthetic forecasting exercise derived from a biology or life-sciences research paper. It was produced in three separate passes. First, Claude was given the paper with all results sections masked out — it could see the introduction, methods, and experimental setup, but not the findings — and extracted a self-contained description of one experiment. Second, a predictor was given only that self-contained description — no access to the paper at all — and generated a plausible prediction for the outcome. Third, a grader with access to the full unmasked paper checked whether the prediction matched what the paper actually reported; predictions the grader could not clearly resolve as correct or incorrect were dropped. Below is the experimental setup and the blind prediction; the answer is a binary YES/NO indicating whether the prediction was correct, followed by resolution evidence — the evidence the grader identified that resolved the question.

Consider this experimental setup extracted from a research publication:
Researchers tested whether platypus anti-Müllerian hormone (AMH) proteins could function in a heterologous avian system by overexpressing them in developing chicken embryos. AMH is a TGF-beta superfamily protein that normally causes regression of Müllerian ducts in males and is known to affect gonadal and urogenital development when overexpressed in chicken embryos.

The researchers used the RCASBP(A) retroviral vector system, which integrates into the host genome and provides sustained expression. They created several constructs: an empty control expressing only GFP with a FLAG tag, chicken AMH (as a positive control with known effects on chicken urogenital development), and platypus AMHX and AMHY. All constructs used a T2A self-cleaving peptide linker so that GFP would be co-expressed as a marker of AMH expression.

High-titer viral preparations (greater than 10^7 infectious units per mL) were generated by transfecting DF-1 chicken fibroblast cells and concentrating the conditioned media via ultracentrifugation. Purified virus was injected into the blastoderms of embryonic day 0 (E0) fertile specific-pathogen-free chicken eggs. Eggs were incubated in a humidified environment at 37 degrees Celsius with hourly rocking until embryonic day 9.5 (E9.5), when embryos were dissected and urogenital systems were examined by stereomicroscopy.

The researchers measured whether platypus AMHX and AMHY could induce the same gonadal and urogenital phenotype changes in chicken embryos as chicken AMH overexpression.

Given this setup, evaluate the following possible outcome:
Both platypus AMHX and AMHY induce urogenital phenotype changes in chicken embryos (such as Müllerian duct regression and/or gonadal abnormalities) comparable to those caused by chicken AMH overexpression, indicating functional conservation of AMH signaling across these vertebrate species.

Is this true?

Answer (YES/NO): NO